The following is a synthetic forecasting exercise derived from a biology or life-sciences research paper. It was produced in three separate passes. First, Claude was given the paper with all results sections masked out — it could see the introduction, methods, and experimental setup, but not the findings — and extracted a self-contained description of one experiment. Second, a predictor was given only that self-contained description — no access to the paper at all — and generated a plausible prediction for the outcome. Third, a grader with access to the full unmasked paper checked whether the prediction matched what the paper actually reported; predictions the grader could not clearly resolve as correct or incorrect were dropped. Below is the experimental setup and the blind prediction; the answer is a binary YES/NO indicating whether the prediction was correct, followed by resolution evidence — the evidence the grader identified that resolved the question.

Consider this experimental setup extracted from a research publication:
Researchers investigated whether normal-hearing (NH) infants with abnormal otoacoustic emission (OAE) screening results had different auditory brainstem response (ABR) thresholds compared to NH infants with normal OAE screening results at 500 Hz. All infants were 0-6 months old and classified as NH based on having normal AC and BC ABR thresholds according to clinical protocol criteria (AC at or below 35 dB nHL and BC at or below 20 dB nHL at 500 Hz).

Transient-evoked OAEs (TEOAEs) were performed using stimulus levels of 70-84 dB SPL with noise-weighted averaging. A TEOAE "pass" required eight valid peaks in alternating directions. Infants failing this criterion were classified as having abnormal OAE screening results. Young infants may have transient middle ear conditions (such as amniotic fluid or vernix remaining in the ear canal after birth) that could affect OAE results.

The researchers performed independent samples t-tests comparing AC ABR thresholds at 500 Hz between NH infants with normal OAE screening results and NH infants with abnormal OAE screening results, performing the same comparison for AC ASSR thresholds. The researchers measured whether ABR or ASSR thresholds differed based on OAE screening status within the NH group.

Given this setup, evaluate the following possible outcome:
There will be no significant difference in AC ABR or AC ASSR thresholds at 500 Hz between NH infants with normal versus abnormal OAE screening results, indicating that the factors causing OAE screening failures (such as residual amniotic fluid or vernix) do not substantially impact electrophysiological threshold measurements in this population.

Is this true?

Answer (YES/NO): YES